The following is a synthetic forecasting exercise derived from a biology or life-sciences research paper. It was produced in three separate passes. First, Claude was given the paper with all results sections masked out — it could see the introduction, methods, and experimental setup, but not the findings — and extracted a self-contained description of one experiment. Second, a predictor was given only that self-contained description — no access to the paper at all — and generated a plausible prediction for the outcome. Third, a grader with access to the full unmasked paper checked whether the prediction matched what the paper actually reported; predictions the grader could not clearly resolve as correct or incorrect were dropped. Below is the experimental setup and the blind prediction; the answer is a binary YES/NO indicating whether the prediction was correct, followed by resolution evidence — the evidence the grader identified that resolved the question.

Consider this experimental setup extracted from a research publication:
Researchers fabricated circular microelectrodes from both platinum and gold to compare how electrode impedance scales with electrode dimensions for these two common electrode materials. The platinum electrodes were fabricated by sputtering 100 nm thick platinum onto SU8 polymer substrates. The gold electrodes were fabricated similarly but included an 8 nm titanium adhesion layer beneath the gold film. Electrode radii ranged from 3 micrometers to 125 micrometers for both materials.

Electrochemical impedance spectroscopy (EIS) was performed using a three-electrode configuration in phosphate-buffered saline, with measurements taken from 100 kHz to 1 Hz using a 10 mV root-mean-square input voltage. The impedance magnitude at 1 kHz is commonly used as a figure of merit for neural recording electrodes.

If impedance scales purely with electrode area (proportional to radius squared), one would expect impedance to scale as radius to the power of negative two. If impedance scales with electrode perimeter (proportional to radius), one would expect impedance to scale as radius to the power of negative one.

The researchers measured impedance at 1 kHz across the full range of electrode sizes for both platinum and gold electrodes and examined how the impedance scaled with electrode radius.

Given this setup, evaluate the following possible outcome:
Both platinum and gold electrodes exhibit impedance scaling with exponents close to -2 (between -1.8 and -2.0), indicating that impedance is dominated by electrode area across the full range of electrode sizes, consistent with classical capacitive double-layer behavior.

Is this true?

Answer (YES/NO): NO